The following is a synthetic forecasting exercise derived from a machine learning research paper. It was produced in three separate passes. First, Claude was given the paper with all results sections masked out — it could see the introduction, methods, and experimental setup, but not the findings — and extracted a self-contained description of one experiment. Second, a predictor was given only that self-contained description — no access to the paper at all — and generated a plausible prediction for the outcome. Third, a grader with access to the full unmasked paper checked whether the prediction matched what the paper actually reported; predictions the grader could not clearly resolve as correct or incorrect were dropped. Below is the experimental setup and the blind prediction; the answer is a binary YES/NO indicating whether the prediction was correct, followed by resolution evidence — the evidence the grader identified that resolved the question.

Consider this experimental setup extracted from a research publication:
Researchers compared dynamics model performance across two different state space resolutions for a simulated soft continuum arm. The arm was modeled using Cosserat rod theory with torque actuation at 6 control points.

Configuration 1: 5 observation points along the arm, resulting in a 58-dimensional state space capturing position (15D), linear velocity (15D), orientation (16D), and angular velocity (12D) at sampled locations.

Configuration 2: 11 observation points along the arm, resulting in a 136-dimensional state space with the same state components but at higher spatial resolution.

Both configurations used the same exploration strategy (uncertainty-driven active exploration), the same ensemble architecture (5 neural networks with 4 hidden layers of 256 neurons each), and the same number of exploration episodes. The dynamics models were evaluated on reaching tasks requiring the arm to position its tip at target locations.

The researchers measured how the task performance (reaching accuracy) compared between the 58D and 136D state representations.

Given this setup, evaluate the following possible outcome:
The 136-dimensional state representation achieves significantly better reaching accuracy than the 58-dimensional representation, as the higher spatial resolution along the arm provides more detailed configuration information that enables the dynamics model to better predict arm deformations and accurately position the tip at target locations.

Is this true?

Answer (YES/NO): NO